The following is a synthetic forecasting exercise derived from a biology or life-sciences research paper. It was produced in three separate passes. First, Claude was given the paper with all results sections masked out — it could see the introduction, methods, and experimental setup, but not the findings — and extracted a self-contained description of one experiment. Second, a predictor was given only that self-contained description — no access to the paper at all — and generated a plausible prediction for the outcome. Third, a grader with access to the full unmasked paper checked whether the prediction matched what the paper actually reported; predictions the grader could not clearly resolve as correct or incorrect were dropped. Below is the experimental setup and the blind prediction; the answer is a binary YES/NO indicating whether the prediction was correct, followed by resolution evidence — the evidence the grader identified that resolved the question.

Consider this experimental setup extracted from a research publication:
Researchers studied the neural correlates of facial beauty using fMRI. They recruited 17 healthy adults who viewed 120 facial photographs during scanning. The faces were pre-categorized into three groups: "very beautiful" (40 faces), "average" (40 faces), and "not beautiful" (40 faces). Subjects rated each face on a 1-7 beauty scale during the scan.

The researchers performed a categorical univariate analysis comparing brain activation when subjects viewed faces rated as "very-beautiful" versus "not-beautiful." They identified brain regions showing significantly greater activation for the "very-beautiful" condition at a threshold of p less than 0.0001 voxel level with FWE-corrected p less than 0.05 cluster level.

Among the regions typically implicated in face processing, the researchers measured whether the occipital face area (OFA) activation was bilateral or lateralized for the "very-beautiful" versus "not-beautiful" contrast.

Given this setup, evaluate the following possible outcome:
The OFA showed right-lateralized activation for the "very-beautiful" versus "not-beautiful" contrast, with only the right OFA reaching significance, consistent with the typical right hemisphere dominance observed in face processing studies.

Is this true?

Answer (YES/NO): YES